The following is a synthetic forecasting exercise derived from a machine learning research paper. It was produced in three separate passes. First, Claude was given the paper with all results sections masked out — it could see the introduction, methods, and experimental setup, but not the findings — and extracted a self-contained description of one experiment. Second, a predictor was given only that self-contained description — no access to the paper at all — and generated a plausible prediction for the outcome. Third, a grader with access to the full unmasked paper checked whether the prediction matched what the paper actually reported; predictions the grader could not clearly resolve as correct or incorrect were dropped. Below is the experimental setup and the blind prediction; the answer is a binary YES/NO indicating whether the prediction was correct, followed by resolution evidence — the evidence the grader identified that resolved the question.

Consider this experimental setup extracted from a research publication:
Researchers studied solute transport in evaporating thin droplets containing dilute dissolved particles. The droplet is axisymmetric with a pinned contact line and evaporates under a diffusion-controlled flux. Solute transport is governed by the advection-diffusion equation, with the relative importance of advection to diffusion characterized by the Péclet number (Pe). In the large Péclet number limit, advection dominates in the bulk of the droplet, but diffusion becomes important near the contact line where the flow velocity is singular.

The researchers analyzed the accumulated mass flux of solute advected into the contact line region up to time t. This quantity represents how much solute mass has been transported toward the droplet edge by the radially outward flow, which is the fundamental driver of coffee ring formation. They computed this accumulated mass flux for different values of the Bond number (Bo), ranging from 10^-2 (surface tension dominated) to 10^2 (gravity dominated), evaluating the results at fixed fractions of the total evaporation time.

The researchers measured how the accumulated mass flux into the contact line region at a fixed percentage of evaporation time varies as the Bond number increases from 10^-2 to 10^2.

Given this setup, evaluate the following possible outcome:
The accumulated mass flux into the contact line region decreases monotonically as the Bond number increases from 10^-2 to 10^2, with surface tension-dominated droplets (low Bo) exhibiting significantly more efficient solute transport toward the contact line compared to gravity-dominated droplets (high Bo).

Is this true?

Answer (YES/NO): YES